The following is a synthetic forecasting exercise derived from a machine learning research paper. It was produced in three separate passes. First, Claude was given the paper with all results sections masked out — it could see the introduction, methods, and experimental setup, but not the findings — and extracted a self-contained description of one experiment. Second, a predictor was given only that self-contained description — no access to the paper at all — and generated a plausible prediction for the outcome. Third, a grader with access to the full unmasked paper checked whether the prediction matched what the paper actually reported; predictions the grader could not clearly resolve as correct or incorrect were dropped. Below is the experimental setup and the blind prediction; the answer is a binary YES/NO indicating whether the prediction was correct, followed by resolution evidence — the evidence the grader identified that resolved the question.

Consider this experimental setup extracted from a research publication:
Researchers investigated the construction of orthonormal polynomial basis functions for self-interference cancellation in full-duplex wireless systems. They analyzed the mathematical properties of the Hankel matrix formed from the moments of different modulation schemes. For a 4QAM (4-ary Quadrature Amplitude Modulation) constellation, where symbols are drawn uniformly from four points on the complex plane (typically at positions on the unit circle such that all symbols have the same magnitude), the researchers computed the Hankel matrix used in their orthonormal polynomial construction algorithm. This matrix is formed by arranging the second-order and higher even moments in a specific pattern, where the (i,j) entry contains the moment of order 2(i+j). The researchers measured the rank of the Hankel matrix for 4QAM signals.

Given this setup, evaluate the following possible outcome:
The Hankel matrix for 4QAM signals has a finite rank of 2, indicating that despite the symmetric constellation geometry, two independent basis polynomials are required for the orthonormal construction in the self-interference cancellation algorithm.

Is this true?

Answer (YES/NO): NO